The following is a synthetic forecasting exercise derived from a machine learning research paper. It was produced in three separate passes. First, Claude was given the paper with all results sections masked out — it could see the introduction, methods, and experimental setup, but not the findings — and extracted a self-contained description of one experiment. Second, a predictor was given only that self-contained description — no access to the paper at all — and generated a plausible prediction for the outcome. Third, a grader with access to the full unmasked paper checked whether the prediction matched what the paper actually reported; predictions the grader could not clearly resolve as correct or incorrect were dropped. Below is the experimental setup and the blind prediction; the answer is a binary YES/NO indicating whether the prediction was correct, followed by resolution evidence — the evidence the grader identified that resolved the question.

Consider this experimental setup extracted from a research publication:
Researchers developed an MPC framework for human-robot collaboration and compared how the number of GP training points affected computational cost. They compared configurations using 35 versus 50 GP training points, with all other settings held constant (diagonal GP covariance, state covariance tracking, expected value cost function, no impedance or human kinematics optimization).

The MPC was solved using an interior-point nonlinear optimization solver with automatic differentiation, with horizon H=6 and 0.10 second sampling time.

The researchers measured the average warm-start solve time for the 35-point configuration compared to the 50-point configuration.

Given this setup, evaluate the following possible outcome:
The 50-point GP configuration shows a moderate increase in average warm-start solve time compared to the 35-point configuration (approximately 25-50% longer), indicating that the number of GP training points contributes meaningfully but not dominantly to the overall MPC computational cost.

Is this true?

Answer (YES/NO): NO